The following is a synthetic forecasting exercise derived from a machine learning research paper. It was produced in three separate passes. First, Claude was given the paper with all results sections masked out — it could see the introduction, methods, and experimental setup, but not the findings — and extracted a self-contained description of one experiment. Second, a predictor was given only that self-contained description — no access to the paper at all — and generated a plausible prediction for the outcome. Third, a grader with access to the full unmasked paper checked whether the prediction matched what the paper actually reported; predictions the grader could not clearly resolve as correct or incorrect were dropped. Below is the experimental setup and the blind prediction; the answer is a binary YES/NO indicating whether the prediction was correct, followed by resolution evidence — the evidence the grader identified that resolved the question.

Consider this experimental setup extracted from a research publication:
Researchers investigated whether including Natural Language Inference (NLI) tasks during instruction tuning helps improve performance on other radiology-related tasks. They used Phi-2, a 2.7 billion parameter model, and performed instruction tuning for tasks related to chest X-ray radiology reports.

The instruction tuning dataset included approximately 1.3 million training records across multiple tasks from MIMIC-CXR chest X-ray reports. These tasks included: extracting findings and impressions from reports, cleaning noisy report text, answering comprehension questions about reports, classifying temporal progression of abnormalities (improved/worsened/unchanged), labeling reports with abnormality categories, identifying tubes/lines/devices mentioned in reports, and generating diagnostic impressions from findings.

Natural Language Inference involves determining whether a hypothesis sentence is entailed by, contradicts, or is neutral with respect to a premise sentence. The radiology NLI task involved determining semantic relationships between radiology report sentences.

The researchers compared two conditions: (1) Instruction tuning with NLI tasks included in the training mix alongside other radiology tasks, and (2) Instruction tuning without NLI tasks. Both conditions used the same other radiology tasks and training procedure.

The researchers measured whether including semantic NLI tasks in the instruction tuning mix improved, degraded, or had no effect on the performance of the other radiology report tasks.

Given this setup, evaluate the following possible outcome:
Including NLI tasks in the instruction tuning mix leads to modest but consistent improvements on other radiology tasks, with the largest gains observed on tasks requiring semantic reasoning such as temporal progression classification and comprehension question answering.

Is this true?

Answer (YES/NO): NO